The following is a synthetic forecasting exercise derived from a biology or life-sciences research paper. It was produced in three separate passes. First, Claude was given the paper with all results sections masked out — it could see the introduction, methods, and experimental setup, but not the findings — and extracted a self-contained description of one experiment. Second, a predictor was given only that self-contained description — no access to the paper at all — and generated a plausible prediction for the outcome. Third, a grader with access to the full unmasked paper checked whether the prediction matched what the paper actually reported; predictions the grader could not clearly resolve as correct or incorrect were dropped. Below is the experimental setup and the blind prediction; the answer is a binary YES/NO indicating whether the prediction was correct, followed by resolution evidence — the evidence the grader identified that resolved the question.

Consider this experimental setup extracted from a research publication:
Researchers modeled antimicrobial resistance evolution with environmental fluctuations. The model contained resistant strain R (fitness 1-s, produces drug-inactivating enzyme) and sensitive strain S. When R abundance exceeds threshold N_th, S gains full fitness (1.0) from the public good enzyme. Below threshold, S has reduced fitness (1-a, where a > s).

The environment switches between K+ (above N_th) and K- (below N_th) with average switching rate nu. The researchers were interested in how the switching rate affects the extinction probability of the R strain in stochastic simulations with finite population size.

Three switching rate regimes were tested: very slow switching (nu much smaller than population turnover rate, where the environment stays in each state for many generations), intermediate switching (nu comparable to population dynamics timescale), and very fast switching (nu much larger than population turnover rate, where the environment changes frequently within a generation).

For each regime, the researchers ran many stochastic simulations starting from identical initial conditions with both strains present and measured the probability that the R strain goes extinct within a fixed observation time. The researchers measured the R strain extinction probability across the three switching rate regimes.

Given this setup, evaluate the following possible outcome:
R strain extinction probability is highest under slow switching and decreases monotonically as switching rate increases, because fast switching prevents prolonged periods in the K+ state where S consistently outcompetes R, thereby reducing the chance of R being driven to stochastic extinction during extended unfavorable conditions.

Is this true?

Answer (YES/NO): NO